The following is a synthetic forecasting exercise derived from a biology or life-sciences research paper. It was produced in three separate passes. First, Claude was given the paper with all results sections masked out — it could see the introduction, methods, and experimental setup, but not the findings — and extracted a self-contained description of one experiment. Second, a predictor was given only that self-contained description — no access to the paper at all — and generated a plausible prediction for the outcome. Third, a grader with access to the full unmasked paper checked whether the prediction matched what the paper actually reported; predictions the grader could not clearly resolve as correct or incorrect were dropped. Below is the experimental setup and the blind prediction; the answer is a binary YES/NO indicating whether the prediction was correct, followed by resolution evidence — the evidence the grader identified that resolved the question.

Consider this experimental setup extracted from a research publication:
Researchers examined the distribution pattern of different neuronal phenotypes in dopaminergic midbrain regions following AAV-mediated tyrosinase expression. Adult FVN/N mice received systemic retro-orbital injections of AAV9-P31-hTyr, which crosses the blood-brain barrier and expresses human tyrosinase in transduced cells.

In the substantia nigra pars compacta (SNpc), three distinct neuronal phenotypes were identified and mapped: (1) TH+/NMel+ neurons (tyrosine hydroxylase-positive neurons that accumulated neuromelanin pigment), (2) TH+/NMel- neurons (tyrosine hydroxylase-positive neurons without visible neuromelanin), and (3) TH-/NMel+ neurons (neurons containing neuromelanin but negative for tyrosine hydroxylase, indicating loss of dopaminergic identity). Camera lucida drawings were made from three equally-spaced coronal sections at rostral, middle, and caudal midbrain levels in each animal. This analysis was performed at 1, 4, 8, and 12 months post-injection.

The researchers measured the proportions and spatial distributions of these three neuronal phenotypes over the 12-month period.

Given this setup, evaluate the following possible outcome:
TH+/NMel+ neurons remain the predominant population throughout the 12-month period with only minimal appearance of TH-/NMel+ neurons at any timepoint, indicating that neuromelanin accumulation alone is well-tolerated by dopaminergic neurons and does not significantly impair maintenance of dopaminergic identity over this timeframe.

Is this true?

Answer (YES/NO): NO